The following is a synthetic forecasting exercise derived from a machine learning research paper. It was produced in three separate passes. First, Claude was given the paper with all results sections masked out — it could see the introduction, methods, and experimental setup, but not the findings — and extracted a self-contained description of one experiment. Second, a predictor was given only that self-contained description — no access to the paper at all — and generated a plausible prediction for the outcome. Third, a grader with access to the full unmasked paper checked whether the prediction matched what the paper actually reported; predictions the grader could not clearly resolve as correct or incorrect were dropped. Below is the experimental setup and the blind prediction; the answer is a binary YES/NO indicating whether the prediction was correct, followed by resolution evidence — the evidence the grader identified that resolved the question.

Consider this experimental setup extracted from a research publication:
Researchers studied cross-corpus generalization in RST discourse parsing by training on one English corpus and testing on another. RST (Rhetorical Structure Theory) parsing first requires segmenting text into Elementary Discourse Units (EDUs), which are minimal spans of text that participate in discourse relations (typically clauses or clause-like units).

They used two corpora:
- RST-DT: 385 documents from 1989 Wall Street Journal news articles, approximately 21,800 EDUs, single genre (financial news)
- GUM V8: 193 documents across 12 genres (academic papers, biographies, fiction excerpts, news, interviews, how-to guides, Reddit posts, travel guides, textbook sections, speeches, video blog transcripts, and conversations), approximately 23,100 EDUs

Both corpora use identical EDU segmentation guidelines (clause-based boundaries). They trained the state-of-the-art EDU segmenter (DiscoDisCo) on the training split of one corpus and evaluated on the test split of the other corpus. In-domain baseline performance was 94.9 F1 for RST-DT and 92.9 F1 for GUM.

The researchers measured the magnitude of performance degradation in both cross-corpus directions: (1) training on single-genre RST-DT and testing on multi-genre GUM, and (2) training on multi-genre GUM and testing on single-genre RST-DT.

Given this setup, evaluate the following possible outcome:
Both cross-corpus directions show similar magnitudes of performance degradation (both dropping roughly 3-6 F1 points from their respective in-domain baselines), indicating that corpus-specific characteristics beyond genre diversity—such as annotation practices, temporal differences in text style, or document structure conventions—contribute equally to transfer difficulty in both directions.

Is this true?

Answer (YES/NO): NO